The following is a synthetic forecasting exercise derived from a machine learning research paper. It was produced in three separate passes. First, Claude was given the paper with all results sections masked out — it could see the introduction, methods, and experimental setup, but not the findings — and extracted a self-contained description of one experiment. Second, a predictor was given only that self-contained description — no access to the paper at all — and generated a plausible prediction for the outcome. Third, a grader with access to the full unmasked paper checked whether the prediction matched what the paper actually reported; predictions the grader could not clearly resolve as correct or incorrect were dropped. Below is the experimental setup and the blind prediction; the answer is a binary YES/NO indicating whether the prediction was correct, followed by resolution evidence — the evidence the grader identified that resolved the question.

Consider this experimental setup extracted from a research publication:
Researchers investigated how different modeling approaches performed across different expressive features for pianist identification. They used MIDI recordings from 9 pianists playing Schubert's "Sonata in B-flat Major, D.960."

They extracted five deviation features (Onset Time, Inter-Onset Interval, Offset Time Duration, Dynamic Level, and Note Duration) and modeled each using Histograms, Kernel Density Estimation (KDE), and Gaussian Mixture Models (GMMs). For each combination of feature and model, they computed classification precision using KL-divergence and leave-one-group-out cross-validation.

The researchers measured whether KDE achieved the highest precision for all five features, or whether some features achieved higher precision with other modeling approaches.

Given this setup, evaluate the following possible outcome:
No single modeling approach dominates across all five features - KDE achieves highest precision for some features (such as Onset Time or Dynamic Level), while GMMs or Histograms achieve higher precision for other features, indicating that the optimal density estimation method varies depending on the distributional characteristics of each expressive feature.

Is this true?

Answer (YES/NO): NO